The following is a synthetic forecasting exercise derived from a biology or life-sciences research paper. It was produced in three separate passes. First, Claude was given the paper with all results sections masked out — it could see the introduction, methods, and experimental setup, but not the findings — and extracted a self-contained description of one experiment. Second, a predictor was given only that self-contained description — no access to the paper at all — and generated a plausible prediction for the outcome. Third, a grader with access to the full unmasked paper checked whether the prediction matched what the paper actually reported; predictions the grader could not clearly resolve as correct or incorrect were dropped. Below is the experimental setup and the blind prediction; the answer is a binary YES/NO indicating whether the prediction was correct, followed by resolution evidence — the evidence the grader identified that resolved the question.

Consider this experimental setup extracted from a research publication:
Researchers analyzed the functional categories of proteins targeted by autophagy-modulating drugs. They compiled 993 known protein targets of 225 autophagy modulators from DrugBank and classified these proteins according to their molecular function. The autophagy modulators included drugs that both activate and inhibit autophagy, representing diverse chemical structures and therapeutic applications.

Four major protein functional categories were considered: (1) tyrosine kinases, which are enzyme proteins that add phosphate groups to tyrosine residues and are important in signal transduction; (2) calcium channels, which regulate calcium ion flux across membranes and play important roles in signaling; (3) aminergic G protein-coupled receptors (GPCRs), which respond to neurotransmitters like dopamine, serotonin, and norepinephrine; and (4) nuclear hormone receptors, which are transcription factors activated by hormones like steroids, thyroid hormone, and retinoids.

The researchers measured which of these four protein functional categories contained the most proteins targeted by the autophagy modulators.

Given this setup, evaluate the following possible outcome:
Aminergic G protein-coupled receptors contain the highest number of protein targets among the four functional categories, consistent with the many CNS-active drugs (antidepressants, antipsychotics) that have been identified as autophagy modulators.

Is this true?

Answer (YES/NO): NO